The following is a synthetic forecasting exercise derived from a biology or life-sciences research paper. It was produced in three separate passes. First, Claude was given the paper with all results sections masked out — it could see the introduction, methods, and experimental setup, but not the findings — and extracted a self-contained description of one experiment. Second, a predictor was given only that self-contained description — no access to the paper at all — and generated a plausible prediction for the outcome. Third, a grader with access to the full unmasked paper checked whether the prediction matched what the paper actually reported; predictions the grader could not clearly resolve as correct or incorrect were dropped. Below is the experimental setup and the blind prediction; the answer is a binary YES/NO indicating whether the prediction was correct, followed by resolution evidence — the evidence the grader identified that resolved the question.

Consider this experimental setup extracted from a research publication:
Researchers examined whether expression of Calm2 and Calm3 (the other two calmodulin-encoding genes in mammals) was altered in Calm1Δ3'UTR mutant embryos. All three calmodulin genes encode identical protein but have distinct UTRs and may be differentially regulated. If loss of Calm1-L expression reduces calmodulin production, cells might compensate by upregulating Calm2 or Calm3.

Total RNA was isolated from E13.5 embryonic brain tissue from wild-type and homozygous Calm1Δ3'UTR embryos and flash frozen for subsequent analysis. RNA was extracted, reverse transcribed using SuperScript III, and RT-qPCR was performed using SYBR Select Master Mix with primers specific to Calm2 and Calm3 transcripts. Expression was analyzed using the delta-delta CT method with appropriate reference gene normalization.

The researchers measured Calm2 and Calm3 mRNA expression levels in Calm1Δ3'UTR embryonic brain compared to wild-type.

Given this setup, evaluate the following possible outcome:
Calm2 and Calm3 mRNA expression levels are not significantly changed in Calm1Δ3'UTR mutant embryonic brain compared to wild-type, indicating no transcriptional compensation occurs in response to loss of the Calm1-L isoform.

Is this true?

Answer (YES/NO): YES